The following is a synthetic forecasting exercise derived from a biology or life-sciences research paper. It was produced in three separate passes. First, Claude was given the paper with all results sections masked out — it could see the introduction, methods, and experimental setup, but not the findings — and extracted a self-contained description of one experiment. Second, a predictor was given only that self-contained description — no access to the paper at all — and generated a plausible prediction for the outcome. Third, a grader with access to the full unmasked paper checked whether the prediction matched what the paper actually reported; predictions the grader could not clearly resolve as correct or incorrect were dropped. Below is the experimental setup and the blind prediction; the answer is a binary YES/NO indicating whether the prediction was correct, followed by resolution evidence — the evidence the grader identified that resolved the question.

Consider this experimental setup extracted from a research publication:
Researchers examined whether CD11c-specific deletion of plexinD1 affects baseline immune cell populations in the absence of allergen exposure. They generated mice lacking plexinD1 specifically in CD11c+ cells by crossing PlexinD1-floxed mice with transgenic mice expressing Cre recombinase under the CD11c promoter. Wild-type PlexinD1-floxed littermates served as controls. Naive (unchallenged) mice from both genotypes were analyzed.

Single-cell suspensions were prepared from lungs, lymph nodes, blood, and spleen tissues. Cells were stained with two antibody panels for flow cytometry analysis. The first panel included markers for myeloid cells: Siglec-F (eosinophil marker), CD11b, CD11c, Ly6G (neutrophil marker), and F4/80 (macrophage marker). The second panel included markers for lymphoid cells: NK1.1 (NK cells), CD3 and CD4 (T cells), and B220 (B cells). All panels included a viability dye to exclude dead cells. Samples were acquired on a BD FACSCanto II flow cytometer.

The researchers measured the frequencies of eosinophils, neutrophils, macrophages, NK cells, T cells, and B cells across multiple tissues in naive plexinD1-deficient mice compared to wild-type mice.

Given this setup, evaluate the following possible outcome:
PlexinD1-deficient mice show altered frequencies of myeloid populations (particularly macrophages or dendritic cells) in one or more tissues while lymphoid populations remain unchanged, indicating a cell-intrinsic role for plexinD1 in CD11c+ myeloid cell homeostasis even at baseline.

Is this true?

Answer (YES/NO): NO